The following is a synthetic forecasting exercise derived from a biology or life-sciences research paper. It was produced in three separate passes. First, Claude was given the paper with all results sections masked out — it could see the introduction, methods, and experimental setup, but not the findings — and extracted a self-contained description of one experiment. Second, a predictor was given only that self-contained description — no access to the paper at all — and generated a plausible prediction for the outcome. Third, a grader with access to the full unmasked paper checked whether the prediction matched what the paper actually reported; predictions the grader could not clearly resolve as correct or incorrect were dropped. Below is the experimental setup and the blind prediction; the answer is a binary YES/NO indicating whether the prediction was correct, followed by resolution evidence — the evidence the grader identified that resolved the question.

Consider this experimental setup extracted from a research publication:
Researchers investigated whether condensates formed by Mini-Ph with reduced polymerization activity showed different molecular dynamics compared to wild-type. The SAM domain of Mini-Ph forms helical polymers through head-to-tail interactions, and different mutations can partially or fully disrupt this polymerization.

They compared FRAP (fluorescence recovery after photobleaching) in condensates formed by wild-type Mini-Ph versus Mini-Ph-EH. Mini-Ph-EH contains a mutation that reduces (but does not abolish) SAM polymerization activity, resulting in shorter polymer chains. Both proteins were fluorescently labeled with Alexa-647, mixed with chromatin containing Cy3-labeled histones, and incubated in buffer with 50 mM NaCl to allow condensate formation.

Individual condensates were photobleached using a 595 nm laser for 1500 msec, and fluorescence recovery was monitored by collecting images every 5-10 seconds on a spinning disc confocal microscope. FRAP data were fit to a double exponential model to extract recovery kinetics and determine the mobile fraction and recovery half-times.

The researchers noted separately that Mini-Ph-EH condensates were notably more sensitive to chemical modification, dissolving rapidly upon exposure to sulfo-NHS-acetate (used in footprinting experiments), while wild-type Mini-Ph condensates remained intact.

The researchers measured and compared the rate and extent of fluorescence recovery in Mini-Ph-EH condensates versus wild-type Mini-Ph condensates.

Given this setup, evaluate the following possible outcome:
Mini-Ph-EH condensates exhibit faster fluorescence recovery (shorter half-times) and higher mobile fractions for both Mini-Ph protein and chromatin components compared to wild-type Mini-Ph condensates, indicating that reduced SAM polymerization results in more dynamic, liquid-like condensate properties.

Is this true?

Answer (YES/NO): NO